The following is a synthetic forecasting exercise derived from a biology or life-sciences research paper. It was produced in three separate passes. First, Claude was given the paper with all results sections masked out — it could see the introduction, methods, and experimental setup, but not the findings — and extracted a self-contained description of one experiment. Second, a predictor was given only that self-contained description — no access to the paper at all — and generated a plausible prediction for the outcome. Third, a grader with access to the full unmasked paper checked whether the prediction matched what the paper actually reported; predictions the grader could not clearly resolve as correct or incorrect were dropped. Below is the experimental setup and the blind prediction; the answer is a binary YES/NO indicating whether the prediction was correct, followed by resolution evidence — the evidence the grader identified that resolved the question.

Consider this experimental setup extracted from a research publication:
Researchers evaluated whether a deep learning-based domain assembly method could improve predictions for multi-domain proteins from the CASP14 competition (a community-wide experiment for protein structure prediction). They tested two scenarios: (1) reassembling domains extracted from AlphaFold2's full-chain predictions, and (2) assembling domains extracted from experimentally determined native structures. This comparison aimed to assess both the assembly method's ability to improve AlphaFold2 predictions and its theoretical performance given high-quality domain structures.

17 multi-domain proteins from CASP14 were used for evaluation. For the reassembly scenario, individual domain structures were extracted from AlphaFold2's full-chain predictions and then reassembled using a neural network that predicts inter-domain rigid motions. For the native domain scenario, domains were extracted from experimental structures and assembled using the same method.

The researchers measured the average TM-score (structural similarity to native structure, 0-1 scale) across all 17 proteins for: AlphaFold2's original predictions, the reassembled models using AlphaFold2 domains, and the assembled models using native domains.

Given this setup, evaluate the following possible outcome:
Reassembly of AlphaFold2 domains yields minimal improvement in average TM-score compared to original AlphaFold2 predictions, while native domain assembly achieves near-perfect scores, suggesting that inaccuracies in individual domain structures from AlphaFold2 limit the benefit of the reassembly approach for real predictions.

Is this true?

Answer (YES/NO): NO